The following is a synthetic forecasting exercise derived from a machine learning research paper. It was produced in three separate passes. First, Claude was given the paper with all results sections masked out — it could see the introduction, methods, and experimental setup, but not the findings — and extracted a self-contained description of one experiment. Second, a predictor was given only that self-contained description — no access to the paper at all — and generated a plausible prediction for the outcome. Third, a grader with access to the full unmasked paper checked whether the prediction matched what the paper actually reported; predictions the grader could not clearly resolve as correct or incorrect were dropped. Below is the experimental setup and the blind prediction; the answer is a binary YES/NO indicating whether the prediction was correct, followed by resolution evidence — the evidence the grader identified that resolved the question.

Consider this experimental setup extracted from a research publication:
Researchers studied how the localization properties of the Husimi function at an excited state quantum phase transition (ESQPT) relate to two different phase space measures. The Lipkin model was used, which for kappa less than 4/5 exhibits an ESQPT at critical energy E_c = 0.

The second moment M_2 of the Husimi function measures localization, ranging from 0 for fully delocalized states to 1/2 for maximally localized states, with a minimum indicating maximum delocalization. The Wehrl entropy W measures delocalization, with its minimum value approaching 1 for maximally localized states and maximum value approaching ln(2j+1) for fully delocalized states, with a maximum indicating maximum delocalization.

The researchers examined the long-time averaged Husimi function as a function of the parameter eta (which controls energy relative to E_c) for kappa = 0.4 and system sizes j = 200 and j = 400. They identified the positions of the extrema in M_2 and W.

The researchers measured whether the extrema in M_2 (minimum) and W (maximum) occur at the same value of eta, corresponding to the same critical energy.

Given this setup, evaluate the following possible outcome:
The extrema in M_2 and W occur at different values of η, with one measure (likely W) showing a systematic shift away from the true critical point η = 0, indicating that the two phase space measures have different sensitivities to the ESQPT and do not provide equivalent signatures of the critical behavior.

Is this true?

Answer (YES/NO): NO